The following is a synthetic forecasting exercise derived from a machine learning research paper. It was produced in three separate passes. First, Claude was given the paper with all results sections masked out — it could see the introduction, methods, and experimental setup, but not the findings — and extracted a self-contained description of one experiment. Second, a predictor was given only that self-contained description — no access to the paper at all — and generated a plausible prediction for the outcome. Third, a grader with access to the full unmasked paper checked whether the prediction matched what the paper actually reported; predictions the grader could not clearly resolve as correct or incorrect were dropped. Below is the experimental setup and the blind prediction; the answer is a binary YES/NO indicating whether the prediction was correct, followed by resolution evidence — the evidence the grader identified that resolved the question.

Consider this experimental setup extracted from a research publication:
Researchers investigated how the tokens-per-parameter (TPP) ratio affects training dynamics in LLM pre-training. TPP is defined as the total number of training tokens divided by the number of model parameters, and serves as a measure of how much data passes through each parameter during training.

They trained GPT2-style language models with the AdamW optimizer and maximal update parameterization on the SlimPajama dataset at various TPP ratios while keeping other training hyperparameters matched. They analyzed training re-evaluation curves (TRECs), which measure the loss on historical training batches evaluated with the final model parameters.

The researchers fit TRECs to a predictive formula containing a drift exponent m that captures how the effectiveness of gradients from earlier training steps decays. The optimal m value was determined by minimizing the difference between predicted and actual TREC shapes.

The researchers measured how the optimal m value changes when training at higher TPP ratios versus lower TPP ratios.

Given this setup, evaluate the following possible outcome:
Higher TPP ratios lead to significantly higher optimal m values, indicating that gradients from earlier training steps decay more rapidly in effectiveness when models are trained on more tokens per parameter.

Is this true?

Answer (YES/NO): NO